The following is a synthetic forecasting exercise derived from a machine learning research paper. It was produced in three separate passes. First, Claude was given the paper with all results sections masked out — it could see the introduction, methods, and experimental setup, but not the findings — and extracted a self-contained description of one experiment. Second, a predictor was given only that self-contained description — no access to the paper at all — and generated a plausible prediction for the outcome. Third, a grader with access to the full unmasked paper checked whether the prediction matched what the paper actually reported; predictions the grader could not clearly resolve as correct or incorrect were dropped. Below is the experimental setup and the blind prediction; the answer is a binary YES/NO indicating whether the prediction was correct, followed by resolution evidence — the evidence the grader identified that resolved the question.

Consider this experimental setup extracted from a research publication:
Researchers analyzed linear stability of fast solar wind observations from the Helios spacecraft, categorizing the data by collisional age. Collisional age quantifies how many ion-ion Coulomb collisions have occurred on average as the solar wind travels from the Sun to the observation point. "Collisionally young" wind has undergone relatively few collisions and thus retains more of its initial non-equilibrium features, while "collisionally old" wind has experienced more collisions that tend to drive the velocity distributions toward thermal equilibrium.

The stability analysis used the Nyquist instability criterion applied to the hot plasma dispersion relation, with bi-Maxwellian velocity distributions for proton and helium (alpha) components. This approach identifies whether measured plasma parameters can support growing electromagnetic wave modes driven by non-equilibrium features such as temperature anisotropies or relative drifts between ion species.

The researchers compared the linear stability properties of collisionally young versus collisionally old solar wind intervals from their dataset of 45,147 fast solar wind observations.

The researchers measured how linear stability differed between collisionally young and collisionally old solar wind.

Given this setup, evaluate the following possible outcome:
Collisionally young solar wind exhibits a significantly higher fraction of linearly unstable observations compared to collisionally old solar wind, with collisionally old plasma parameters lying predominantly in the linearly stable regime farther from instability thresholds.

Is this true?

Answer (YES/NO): YES